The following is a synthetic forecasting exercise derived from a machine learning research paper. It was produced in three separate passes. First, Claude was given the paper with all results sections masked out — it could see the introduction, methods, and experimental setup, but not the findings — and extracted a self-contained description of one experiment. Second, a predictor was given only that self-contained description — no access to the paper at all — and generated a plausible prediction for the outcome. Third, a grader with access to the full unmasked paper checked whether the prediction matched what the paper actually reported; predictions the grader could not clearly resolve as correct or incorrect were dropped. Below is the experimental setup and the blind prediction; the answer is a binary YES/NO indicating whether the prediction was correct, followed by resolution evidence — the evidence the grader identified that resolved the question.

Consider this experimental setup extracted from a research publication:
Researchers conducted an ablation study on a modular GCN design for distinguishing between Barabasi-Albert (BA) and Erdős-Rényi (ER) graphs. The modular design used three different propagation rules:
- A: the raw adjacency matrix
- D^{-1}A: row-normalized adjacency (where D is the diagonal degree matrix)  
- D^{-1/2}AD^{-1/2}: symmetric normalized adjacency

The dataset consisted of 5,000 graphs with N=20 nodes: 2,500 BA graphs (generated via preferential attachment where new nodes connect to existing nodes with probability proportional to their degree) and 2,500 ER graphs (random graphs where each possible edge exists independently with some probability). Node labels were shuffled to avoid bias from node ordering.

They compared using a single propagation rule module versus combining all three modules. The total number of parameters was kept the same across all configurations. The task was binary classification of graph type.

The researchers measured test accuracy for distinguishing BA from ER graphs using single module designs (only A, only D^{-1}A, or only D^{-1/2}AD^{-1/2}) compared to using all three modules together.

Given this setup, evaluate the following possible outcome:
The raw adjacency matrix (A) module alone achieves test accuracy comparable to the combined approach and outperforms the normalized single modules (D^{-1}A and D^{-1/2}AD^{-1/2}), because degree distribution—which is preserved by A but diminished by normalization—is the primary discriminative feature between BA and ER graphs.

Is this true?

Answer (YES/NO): NO